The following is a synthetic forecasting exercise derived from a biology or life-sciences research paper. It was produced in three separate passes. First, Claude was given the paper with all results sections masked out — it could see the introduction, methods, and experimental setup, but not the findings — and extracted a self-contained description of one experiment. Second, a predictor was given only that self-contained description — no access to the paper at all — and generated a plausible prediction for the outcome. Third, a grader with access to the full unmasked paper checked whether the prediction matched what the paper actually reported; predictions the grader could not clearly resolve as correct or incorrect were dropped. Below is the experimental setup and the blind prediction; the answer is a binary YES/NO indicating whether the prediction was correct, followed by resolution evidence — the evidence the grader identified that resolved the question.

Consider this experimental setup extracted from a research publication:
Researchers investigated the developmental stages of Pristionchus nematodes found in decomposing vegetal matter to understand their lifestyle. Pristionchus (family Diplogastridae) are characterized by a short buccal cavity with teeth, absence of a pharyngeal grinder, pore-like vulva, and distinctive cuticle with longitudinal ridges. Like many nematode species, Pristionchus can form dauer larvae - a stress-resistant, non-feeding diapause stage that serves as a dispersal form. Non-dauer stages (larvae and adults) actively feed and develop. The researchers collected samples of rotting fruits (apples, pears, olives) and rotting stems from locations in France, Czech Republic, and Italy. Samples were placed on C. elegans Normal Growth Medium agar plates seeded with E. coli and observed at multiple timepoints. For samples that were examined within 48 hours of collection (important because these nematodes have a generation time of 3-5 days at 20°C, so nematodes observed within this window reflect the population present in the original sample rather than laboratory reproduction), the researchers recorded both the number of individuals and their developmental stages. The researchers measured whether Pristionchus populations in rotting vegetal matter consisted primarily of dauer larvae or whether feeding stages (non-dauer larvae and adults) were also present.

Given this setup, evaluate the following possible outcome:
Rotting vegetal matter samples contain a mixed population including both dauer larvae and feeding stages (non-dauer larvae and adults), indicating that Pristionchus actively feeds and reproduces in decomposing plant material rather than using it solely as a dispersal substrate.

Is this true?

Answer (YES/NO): YES